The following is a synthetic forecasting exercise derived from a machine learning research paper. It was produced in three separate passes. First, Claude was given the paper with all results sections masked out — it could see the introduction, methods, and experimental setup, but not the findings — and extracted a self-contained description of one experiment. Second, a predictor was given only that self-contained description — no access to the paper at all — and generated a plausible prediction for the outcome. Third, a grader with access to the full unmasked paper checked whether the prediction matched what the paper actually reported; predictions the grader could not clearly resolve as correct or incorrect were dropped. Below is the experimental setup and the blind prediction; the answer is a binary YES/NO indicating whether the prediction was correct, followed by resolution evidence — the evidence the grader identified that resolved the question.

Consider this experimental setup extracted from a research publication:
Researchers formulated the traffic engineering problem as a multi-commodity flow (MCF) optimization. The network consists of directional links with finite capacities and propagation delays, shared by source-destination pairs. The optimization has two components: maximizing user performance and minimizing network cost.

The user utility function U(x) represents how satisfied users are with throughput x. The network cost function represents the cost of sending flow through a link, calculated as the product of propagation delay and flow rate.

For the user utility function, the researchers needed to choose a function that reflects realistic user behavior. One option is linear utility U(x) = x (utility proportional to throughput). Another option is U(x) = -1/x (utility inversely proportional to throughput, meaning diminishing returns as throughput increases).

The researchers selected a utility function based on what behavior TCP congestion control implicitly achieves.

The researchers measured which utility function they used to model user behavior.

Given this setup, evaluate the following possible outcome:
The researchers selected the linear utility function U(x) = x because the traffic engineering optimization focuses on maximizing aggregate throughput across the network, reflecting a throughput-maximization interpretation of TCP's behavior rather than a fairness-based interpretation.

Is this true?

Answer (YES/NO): NO